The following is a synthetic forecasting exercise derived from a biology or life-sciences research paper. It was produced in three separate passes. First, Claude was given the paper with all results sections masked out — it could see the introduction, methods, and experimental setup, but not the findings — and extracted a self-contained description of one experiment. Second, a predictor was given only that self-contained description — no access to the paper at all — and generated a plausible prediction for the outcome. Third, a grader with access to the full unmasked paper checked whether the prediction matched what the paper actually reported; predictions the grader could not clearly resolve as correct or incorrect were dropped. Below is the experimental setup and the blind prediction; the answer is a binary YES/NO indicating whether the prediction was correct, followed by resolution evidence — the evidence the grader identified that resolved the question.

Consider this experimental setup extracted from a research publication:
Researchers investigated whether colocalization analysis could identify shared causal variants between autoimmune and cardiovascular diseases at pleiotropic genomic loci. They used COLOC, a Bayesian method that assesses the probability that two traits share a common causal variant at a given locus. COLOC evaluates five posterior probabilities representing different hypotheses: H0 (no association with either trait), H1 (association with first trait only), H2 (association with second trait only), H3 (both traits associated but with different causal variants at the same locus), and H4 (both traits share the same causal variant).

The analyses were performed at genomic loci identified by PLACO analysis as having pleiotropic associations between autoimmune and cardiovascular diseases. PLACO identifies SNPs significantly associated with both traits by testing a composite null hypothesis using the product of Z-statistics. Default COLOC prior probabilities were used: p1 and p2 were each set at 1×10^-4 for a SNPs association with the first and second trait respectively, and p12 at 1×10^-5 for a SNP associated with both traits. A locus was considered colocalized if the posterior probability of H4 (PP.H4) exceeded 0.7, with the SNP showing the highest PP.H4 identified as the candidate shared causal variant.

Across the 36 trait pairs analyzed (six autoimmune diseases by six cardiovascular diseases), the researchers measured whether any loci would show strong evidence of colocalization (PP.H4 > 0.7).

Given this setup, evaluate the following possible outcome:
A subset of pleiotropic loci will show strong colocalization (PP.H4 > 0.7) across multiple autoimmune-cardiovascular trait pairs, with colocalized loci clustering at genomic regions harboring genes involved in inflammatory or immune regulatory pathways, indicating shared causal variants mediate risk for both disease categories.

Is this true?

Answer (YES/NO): NO